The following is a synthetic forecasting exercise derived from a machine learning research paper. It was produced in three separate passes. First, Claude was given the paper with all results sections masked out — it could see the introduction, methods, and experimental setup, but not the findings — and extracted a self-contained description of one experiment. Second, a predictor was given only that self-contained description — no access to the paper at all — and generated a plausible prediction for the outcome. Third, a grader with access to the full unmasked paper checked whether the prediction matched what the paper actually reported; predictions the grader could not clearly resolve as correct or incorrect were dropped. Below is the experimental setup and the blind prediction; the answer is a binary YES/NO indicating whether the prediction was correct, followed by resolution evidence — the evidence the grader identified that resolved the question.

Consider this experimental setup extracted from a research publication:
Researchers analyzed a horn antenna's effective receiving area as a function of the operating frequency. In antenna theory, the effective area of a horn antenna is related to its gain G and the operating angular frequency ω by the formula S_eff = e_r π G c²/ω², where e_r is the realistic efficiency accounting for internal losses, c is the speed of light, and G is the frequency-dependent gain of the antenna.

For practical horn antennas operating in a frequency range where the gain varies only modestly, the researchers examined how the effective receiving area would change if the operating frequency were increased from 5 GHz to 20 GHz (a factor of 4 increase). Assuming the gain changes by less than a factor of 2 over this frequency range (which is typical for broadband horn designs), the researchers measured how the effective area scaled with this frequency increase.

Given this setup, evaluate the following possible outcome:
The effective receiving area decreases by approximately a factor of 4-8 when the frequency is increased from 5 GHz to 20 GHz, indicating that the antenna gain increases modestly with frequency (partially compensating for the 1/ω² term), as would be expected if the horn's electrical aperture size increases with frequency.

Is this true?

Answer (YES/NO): NO